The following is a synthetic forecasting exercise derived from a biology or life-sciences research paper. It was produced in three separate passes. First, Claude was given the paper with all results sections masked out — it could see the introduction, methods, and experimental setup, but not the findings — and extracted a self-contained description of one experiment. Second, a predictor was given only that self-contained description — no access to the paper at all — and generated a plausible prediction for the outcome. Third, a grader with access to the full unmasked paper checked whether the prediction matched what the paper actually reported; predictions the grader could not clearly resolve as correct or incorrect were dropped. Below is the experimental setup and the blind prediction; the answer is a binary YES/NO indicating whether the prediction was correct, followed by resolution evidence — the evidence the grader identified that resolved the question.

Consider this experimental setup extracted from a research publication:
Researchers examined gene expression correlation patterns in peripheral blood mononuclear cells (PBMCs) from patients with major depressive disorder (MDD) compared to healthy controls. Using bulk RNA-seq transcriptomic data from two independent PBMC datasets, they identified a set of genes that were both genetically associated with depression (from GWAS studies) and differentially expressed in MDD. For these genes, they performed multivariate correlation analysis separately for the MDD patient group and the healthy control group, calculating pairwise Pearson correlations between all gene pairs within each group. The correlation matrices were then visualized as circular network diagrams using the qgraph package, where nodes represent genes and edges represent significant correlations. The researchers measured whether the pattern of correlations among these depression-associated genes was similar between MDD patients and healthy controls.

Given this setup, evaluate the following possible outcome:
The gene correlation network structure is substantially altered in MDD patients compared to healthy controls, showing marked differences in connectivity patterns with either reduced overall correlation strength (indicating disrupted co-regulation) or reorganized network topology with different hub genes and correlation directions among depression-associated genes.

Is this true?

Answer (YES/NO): YES